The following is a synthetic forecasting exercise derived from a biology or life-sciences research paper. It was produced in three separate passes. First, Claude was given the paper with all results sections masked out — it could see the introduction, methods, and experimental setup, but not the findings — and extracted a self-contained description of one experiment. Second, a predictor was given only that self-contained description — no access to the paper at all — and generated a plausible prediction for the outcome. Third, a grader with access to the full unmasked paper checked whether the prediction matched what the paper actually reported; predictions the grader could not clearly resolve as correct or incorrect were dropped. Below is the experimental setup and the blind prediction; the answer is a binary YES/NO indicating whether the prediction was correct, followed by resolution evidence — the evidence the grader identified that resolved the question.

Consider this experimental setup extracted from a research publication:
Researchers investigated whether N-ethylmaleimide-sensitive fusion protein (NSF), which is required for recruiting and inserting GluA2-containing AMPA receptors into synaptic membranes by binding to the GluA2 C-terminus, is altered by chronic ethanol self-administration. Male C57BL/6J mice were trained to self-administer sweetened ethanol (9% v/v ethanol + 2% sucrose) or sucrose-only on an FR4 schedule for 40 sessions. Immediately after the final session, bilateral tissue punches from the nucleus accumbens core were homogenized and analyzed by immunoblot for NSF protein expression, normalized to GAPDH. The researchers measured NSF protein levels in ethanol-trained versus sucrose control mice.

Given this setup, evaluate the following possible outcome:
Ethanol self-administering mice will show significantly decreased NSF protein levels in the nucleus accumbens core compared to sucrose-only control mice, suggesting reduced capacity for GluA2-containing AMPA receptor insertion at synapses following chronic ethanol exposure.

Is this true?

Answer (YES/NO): NO